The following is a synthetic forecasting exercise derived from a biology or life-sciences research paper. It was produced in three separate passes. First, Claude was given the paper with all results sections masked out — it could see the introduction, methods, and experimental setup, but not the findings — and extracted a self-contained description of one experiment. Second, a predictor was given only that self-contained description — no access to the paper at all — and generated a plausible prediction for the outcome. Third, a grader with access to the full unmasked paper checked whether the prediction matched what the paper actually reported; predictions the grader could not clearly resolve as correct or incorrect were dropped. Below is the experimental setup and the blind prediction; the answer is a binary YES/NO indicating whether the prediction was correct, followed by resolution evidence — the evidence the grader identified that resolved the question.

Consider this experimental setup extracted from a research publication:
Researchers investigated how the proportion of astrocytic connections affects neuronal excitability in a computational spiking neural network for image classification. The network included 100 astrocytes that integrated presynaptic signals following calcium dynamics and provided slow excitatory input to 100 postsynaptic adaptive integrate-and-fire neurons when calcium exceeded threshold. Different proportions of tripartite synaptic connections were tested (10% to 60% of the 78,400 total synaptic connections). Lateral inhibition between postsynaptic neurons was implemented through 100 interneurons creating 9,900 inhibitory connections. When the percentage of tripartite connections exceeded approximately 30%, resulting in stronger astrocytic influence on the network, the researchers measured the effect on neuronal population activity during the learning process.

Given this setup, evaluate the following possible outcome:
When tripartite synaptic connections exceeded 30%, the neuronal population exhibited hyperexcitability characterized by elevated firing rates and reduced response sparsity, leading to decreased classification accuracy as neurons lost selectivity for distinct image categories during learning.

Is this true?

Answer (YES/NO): NO